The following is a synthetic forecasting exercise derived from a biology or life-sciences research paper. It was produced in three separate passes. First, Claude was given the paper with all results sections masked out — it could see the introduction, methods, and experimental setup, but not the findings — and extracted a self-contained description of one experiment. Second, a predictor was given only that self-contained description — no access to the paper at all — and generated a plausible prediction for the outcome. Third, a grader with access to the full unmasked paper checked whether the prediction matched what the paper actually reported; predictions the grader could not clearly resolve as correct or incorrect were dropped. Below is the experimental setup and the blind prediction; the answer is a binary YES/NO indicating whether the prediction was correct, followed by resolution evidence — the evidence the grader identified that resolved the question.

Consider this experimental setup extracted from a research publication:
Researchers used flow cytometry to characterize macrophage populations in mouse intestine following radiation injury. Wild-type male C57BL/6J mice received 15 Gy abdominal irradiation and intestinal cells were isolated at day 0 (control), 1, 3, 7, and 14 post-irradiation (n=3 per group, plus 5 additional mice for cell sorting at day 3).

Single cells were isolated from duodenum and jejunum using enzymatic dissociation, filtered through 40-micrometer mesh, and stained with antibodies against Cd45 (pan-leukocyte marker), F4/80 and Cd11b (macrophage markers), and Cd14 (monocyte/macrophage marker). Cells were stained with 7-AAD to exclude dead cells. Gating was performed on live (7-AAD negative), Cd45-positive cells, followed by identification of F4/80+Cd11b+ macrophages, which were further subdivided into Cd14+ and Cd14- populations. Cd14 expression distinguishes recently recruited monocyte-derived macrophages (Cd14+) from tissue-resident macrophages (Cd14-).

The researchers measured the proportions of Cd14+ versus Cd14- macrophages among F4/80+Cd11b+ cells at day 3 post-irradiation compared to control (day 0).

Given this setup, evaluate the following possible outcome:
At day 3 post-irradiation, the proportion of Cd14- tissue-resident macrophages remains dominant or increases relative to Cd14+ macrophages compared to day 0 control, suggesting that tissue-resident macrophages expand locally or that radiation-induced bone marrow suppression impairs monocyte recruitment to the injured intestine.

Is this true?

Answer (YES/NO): NO